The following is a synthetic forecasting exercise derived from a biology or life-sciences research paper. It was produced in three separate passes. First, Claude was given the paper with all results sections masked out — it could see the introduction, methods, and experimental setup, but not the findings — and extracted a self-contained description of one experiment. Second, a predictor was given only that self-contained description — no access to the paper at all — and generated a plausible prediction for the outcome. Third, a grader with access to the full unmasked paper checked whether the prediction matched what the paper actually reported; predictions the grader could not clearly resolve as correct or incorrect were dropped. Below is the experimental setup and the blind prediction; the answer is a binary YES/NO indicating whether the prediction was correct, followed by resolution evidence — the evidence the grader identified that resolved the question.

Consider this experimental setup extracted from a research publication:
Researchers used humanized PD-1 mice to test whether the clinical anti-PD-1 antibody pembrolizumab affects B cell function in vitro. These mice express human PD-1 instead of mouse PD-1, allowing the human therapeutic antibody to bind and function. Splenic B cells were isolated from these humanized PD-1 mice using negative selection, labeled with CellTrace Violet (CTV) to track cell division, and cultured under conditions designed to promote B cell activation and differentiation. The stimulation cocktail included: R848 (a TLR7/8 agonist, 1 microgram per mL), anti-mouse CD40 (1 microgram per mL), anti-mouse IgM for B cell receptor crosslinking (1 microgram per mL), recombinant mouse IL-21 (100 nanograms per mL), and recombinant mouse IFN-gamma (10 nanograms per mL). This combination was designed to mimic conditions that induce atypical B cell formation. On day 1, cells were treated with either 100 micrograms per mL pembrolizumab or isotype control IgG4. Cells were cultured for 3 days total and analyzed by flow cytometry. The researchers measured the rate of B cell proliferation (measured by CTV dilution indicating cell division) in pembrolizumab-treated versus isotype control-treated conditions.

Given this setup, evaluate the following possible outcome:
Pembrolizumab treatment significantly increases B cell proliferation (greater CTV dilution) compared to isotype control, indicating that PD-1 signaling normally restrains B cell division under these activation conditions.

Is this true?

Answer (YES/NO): NO